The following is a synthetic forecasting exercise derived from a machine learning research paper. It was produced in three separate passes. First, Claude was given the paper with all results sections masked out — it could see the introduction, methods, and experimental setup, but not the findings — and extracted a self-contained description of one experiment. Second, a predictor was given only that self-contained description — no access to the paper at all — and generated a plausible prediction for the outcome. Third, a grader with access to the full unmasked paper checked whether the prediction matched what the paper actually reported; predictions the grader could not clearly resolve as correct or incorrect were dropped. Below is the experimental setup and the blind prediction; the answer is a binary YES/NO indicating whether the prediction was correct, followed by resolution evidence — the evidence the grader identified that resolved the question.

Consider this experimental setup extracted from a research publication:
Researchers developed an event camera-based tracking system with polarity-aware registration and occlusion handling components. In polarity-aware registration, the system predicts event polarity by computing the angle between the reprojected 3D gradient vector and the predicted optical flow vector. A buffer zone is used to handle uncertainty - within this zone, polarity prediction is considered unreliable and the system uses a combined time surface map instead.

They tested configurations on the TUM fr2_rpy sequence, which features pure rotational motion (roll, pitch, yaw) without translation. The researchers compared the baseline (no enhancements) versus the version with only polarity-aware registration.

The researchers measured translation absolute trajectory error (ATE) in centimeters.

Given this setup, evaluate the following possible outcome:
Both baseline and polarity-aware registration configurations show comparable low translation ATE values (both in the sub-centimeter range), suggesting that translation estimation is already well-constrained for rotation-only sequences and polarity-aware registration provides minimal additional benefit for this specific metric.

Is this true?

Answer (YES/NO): NO